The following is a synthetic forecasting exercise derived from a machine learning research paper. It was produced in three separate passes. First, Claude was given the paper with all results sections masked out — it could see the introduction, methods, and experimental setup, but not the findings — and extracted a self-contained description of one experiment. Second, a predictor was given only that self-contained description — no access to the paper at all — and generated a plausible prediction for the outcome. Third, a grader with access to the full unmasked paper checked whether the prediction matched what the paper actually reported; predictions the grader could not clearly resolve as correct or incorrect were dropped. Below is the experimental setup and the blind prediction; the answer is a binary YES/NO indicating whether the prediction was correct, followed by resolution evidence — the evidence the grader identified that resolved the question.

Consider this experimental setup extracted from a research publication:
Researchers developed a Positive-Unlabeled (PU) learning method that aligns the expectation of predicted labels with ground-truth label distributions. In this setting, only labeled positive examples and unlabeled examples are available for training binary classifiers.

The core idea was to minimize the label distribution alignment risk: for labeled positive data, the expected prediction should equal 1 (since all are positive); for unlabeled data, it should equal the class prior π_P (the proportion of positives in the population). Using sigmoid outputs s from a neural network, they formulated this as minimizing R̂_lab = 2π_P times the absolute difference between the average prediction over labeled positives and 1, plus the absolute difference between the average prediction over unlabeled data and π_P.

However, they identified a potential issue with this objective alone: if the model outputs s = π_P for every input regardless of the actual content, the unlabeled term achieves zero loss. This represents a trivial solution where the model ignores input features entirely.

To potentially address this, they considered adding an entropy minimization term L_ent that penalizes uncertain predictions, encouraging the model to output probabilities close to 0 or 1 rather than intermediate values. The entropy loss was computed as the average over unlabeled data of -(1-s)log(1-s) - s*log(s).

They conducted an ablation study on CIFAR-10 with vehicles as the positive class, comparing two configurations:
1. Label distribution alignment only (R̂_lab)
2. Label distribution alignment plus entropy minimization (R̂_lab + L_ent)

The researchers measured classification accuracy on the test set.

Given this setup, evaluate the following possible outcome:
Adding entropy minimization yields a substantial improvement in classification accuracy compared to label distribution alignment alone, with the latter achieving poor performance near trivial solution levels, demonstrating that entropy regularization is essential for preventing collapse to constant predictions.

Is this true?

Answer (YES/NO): NO